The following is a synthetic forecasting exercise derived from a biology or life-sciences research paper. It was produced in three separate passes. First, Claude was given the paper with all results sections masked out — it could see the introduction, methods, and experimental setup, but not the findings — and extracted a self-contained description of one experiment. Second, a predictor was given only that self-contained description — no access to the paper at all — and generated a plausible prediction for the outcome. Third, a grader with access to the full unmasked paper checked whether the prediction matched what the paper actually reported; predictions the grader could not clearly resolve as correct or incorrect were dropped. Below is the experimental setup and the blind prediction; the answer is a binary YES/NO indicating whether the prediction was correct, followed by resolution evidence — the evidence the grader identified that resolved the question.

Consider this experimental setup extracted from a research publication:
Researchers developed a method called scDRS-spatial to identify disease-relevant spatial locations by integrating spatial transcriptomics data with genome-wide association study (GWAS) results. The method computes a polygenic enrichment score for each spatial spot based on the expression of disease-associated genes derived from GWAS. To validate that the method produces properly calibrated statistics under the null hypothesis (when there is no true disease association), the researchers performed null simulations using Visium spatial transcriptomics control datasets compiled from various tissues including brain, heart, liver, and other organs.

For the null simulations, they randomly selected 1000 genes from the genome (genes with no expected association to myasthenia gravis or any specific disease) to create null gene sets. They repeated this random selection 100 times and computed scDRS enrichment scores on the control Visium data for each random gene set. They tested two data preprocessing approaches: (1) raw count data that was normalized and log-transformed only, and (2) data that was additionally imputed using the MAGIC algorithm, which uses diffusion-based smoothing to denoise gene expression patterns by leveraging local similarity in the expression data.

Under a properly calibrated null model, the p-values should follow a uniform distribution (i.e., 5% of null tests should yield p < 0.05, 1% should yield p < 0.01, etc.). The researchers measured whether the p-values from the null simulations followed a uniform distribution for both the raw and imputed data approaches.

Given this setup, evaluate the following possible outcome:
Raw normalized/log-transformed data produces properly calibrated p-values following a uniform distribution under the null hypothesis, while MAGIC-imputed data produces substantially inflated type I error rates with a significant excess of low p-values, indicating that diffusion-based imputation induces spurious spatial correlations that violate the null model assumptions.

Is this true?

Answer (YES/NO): NO